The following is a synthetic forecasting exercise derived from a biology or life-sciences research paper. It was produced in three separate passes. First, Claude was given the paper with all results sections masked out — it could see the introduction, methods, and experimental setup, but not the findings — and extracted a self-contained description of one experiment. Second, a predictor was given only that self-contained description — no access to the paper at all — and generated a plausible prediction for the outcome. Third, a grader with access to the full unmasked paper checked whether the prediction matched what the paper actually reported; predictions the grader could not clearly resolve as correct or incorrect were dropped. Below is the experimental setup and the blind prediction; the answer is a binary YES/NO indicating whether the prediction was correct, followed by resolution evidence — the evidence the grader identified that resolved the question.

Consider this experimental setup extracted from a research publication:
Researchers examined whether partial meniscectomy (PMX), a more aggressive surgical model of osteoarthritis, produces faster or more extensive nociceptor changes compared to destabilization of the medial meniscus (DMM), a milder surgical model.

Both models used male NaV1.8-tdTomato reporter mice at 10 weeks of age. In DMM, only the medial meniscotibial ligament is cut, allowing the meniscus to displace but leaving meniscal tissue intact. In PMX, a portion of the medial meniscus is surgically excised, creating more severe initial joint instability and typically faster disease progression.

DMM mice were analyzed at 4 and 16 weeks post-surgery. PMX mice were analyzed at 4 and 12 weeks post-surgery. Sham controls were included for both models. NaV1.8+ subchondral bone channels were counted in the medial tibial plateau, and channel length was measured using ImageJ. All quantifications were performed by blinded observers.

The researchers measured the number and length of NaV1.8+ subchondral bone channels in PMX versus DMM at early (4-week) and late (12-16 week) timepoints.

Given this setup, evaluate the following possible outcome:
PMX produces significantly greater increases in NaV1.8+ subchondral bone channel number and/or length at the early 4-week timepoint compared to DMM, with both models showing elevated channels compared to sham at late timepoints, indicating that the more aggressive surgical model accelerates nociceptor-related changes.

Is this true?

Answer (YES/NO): NO